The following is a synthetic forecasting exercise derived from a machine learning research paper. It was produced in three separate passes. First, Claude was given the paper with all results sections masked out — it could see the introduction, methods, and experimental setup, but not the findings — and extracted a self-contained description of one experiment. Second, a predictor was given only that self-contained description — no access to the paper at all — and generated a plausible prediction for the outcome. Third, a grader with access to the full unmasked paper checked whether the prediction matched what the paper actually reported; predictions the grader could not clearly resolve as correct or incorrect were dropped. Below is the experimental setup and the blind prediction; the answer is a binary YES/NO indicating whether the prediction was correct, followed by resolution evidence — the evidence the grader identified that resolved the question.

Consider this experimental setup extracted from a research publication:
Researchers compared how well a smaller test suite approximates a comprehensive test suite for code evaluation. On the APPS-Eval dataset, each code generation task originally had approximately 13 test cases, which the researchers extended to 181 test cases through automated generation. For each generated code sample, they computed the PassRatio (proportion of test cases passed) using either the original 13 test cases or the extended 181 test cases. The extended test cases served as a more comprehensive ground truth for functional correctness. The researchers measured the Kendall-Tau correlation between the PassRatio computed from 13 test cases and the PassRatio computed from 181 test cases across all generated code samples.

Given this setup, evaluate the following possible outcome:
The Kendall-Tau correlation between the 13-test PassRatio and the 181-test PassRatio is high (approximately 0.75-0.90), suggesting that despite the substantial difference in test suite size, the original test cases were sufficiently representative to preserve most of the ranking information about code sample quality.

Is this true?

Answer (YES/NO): NO